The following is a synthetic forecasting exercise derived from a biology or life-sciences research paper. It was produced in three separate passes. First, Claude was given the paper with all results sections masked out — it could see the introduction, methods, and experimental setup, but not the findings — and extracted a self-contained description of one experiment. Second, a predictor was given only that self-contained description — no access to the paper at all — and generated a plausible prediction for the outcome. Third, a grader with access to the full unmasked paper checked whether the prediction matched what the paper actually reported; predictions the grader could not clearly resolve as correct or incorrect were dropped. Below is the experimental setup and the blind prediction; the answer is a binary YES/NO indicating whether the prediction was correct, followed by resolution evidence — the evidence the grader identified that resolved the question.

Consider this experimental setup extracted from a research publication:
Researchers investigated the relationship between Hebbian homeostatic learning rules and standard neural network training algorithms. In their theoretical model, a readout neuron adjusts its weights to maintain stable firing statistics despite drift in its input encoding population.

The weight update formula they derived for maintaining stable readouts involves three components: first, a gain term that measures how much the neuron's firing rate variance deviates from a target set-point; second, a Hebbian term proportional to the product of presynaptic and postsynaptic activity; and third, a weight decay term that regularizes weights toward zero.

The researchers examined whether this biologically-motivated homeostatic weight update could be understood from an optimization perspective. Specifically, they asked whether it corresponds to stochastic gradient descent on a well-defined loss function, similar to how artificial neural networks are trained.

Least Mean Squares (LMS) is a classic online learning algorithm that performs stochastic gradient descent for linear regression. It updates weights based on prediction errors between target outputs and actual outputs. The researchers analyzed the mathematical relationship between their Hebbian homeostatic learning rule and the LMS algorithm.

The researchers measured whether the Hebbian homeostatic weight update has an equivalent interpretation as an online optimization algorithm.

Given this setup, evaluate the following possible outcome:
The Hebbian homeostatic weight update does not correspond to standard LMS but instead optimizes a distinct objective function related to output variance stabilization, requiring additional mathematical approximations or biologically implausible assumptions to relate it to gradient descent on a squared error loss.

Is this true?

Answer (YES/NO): YES